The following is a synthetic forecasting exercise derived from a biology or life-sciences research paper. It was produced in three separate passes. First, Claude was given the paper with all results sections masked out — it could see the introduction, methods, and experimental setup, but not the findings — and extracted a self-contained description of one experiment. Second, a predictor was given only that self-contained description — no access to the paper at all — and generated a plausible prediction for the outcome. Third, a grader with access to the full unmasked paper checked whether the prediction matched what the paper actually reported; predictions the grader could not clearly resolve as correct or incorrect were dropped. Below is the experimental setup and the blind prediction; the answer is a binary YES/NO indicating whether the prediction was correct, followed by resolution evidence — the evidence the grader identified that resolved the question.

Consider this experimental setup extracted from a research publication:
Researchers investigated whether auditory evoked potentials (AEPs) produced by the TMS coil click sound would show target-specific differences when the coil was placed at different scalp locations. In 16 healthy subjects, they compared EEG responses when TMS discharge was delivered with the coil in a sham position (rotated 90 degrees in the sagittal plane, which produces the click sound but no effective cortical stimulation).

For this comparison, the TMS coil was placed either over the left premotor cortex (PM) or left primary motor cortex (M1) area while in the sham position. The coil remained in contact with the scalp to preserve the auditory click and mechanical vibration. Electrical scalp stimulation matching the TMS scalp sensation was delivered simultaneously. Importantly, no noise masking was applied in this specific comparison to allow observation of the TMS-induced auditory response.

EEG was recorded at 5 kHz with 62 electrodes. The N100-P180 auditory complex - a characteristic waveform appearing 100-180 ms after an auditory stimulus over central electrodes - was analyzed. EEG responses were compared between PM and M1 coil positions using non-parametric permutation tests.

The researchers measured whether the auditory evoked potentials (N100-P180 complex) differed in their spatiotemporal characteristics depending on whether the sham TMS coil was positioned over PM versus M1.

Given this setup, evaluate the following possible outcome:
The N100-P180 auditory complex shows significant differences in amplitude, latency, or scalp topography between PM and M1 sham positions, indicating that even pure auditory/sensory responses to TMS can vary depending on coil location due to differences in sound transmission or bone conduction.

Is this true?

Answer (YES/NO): NO